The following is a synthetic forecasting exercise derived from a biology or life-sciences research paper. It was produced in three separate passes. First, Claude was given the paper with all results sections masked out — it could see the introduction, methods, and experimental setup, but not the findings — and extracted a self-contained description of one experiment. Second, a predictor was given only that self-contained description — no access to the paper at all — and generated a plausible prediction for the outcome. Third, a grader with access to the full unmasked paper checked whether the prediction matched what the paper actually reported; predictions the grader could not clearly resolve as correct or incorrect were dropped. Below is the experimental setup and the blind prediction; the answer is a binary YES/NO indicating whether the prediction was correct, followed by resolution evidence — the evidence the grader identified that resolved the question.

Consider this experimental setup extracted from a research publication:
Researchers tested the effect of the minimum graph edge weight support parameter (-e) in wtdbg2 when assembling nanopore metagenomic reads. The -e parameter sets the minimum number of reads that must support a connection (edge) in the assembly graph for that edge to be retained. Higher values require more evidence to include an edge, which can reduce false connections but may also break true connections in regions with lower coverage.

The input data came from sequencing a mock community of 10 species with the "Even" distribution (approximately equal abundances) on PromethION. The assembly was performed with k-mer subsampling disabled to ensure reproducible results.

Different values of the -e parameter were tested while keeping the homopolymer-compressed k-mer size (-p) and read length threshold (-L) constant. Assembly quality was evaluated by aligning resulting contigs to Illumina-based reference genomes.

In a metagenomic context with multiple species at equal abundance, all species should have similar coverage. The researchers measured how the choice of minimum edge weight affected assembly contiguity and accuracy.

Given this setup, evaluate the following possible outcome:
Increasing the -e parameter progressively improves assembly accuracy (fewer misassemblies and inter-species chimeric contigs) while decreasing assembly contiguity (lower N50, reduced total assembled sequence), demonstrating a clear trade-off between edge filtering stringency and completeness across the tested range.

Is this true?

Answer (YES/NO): NO